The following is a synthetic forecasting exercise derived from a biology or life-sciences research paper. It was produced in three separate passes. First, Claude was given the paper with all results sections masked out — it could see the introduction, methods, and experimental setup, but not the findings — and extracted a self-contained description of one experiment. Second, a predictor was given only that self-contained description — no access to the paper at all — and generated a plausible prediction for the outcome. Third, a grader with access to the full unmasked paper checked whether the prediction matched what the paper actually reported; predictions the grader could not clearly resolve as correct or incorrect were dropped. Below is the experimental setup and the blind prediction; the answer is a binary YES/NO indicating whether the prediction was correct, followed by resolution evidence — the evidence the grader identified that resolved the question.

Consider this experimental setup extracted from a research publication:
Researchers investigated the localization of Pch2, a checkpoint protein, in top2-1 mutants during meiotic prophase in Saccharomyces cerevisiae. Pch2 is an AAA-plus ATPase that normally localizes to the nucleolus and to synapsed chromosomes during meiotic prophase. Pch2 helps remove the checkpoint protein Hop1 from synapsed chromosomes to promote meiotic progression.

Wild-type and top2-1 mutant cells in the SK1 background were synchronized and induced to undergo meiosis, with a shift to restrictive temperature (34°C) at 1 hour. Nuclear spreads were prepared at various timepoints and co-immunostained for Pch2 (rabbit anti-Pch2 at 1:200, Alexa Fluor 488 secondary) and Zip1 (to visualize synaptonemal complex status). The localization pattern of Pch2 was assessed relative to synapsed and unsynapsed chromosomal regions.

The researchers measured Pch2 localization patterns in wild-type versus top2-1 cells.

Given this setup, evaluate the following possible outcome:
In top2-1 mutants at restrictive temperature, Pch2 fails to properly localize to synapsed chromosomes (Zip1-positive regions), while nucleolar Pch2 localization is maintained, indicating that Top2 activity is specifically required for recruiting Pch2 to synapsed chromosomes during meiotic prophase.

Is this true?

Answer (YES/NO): NO